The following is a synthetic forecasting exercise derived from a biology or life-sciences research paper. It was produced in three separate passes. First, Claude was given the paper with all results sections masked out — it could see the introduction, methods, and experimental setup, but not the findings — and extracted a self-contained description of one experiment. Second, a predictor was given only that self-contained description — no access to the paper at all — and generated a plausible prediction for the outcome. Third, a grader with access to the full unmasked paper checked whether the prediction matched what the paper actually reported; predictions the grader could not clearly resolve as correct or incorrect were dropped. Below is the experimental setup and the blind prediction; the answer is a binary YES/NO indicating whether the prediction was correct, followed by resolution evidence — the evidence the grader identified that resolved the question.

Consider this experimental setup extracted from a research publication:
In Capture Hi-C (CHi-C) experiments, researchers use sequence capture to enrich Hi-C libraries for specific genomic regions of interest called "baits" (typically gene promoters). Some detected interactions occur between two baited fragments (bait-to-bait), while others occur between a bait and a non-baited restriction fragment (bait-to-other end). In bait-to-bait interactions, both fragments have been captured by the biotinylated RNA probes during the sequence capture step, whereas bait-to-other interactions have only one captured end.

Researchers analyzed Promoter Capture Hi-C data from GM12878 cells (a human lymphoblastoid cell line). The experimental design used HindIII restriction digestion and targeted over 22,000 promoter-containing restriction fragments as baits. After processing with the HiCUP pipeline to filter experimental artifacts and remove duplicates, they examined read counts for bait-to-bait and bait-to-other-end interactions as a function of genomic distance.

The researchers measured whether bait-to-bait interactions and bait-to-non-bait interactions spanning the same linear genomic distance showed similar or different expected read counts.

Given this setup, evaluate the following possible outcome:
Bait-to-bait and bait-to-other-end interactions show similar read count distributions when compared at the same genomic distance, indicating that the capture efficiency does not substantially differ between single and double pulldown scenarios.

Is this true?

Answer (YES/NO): NO